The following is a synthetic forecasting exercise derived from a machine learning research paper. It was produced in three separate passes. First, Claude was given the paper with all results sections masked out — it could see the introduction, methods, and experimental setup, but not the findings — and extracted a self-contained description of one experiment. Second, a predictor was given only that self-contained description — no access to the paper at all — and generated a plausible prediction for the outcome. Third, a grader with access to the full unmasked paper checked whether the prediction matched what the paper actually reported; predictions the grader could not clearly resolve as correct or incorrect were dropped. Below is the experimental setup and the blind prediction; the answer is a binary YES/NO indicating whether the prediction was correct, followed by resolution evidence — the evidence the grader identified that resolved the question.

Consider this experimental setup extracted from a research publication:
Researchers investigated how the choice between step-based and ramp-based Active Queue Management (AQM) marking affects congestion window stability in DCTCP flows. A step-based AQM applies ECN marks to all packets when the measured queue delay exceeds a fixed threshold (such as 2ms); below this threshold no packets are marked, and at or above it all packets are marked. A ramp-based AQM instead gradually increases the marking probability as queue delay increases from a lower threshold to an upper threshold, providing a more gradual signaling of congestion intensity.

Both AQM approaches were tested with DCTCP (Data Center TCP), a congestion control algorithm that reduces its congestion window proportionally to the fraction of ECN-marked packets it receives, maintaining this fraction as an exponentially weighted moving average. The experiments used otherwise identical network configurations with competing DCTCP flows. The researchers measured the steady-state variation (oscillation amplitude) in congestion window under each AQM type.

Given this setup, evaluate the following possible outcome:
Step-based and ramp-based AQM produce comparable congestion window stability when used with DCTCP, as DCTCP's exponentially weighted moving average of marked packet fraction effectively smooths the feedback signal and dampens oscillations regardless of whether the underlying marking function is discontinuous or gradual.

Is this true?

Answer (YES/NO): NO